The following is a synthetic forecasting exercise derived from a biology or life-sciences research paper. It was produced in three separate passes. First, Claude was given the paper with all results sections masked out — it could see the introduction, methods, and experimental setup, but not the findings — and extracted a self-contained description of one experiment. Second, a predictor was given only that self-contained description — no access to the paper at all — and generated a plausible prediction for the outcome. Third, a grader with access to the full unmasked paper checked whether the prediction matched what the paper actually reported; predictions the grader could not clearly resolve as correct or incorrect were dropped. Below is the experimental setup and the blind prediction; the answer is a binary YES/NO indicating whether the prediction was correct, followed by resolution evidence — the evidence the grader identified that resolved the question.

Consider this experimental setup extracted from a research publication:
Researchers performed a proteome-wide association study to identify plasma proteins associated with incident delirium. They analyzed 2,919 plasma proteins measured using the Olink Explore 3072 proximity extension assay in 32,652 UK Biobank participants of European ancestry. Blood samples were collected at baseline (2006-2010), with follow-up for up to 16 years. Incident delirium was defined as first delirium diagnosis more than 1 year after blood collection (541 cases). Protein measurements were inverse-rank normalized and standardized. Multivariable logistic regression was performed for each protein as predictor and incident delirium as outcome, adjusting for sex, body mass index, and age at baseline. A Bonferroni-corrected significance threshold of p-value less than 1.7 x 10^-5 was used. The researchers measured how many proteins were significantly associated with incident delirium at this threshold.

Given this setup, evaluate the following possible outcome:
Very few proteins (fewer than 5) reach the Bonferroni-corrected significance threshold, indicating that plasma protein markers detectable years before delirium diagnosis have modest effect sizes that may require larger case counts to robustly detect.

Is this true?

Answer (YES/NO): NO